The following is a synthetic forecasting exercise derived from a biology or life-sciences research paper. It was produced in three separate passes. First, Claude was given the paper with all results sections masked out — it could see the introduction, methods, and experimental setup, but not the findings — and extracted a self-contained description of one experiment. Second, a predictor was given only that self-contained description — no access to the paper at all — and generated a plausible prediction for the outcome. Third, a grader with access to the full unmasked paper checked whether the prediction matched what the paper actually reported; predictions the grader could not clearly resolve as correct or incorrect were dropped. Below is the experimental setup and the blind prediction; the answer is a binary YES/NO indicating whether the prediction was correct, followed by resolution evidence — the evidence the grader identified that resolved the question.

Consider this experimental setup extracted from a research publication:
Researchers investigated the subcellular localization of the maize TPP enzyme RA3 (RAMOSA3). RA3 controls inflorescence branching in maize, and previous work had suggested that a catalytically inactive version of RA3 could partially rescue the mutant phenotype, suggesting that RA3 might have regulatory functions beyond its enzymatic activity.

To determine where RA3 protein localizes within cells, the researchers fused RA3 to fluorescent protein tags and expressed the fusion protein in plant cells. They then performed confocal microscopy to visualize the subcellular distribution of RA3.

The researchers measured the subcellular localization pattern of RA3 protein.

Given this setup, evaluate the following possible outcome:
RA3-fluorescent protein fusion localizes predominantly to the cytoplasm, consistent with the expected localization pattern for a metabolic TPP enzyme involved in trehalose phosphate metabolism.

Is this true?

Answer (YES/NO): NO